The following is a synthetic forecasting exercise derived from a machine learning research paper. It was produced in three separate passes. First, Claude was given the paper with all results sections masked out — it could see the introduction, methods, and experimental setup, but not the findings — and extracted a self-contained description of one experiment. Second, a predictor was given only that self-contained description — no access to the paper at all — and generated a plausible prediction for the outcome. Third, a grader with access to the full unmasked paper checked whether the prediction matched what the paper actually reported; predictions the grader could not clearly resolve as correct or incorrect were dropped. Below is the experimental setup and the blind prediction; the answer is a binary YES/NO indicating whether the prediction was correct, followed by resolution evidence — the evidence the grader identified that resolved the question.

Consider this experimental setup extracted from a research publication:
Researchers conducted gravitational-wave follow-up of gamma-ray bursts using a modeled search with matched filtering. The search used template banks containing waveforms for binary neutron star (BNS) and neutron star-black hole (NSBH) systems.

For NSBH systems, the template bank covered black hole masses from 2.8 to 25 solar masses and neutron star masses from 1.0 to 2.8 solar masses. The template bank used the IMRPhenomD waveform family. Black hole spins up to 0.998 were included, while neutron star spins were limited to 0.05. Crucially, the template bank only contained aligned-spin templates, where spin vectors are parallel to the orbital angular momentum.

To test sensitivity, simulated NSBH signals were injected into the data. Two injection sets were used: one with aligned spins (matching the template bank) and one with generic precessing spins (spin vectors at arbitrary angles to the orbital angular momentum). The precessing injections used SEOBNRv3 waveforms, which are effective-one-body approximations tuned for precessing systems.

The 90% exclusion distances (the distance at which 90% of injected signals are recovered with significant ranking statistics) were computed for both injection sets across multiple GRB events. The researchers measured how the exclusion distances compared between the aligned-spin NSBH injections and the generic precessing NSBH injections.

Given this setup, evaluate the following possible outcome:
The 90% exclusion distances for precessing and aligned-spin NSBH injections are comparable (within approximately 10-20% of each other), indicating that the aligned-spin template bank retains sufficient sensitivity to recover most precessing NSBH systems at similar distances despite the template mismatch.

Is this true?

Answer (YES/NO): YES